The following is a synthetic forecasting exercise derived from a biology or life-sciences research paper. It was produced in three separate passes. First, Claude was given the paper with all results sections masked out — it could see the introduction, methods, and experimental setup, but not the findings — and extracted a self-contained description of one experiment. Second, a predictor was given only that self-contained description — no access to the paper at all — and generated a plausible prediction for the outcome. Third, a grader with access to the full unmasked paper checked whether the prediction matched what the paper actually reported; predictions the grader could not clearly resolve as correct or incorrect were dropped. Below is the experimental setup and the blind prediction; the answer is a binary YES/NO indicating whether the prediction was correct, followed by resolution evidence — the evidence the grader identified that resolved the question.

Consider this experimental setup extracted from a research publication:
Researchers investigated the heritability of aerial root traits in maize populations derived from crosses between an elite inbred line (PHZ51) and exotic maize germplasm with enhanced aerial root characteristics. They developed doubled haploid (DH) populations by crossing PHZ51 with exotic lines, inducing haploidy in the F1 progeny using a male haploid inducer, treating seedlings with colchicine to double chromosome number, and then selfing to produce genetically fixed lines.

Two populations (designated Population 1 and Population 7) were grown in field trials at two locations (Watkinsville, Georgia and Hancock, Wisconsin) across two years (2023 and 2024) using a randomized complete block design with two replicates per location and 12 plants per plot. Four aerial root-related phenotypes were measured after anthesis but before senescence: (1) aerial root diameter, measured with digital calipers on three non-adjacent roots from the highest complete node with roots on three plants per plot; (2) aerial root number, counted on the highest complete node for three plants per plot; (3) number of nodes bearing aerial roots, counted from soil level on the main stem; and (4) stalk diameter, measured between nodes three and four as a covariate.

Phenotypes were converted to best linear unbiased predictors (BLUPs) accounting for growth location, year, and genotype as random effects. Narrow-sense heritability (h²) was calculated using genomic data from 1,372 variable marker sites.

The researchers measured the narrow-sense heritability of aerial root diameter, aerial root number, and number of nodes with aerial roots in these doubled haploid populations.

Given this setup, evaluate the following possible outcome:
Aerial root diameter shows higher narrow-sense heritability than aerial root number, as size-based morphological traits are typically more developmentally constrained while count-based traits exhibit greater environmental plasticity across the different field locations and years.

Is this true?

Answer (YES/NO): YES